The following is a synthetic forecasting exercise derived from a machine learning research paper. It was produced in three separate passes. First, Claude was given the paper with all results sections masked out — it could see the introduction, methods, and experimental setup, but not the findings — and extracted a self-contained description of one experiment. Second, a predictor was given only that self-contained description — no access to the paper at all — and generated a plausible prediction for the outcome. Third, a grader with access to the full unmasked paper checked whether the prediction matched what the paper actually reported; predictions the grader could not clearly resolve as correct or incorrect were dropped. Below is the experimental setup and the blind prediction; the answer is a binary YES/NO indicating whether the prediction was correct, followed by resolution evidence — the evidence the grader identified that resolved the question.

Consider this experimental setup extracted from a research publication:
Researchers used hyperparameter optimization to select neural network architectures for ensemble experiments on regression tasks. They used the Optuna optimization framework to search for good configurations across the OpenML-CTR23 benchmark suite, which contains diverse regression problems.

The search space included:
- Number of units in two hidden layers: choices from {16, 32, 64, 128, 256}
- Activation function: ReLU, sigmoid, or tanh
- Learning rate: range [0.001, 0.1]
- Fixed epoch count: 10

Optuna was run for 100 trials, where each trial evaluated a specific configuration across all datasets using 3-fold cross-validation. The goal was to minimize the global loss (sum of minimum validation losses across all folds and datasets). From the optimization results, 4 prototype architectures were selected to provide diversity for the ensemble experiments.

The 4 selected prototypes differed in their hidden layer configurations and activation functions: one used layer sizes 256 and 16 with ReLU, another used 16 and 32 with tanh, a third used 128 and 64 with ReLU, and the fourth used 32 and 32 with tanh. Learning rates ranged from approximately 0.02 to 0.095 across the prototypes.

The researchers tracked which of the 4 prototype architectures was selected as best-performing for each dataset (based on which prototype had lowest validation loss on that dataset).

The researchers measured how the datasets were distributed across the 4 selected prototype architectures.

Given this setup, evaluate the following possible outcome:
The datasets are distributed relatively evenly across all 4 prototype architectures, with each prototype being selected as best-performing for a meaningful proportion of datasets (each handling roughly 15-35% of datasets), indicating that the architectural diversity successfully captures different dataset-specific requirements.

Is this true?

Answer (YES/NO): NO